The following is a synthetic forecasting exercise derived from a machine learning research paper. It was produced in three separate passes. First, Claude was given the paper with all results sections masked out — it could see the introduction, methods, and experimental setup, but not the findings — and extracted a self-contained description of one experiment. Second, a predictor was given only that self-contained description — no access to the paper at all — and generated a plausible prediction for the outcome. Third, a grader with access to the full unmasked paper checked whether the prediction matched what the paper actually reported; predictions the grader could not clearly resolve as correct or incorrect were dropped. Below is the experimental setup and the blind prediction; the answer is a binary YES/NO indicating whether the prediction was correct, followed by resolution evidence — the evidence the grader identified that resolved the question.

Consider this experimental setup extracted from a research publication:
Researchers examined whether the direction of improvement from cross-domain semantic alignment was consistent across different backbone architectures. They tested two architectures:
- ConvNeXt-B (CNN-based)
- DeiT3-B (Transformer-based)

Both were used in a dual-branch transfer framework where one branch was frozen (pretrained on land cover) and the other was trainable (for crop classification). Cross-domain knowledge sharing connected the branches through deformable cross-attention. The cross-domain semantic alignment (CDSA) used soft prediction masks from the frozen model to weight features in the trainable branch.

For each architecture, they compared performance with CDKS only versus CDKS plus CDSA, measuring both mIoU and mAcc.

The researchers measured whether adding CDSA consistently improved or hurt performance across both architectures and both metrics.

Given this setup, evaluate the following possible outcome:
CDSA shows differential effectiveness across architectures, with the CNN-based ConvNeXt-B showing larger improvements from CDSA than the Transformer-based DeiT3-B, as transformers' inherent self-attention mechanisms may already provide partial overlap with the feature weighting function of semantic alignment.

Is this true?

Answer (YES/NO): NO